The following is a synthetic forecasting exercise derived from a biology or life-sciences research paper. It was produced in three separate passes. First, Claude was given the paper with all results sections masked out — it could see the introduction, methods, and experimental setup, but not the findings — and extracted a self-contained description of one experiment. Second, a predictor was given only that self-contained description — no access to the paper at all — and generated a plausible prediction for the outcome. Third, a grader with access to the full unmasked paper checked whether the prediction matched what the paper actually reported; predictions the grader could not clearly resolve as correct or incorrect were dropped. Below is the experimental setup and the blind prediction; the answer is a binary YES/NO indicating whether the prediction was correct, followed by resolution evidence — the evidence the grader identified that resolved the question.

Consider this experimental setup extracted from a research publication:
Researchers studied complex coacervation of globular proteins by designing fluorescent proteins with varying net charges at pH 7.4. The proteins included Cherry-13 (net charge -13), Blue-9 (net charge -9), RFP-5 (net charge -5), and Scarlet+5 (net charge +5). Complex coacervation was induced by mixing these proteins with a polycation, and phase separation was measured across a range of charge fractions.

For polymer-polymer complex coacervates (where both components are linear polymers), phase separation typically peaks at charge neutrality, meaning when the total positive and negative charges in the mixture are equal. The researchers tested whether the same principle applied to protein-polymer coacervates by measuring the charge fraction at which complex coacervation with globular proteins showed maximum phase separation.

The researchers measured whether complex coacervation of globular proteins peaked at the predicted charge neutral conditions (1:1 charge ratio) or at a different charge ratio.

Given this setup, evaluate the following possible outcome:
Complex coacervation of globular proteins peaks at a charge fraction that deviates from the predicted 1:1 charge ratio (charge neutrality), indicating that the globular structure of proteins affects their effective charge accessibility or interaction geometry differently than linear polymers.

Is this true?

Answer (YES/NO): YES